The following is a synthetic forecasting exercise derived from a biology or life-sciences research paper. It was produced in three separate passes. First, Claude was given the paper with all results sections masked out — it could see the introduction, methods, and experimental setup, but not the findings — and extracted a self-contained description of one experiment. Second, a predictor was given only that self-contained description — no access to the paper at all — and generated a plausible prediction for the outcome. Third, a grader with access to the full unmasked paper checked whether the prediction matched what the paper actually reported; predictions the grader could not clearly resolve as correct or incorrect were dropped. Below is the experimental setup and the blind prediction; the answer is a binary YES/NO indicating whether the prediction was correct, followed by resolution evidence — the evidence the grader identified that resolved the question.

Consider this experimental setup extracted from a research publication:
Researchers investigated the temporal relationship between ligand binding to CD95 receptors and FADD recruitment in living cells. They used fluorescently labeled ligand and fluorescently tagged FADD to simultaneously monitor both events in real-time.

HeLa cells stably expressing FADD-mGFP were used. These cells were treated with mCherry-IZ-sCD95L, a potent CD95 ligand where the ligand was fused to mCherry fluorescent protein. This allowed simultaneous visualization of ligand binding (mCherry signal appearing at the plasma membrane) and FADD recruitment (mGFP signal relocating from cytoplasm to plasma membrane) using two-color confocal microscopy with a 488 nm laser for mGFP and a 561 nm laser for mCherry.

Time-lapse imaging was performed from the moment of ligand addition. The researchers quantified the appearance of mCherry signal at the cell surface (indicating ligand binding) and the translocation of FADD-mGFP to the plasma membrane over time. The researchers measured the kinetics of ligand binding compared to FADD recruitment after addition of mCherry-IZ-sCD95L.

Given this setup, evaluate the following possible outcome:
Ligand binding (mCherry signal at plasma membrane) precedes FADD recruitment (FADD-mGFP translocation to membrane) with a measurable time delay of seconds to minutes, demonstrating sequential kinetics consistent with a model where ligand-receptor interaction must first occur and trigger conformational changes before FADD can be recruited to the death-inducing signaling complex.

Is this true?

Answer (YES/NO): YES